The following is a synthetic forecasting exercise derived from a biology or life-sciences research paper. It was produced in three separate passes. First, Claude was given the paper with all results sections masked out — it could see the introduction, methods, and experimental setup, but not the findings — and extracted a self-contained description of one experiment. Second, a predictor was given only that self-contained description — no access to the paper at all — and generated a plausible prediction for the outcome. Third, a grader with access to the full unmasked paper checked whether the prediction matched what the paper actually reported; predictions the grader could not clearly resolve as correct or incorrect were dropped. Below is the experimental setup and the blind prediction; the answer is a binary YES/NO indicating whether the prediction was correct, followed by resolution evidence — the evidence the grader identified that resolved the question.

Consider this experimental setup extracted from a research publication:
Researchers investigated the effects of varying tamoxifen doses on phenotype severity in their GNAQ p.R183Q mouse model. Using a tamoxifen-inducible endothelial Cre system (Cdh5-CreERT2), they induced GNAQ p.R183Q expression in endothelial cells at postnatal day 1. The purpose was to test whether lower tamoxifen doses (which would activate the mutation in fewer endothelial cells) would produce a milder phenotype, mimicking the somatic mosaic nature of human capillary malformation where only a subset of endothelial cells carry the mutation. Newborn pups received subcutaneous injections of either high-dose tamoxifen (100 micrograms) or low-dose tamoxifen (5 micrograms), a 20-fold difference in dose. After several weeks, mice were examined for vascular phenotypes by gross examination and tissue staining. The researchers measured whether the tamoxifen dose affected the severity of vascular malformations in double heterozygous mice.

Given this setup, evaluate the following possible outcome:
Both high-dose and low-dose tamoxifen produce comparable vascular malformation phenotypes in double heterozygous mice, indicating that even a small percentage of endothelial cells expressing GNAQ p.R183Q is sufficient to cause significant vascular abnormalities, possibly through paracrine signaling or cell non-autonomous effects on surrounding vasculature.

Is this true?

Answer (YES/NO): NO